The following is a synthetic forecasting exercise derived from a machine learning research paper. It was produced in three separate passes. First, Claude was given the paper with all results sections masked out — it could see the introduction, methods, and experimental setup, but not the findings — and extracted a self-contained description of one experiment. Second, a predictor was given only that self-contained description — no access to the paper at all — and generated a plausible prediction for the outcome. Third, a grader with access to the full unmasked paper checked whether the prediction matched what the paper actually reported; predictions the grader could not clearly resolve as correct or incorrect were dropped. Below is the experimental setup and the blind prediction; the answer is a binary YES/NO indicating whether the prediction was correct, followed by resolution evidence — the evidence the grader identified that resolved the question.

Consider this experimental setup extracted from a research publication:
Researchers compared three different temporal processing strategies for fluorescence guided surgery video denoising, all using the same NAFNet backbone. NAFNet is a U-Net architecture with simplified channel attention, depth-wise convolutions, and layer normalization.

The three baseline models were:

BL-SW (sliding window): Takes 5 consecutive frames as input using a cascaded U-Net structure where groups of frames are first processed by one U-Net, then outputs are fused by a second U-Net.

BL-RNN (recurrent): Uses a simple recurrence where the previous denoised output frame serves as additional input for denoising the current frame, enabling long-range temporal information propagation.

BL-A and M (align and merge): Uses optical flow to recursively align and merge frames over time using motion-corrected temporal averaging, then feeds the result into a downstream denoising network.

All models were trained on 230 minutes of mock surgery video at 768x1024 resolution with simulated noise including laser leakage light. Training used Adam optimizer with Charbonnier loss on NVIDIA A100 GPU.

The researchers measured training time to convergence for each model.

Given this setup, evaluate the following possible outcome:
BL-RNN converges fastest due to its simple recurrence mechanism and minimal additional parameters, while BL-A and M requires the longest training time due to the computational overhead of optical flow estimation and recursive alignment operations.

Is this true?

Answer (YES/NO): YES